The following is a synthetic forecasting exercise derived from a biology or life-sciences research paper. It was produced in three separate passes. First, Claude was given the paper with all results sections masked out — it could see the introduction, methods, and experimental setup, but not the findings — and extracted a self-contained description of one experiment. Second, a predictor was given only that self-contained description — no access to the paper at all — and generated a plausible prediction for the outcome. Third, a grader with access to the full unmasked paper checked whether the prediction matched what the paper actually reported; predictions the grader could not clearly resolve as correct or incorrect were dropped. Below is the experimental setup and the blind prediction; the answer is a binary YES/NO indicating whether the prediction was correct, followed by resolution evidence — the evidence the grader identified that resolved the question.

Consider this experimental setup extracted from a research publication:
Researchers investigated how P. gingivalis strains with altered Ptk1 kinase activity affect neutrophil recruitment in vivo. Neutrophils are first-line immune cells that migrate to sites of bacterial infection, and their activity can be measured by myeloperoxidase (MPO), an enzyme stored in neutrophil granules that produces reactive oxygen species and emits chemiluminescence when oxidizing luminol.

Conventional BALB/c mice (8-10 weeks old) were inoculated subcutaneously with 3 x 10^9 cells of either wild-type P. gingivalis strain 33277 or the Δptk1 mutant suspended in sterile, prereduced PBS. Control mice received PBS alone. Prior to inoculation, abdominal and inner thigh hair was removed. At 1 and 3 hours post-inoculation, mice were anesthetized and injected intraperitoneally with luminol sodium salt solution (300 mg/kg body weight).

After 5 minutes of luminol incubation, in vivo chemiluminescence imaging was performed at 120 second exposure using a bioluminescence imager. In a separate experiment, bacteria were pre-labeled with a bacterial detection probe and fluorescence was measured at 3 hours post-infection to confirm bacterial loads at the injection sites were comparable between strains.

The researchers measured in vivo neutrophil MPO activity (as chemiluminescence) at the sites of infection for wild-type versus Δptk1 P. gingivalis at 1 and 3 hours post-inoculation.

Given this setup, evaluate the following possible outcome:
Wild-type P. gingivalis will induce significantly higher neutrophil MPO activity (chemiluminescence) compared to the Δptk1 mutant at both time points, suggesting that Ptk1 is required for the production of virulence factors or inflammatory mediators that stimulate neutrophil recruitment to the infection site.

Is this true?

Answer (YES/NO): NO